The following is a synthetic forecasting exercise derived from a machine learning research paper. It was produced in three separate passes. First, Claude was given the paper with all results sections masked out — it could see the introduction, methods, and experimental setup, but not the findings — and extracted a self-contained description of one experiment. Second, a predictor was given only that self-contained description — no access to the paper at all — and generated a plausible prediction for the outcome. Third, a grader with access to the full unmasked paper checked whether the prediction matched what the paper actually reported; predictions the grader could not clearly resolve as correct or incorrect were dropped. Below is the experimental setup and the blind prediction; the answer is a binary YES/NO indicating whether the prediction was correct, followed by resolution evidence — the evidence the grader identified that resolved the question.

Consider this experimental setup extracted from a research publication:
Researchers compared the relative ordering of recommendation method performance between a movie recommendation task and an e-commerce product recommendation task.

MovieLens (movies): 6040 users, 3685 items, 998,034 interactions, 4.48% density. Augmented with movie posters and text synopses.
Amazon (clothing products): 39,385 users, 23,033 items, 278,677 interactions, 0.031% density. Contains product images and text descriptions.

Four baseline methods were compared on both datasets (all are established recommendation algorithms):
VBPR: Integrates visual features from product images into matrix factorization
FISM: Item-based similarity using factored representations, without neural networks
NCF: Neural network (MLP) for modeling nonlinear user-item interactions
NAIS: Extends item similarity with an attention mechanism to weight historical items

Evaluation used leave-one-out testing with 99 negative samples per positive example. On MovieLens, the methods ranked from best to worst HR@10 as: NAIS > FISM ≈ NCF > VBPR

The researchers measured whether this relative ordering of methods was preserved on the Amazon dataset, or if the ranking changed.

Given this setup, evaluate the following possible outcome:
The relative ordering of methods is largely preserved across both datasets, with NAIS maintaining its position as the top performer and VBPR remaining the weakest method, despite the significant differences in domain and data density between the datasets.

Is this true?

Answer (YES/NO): YES